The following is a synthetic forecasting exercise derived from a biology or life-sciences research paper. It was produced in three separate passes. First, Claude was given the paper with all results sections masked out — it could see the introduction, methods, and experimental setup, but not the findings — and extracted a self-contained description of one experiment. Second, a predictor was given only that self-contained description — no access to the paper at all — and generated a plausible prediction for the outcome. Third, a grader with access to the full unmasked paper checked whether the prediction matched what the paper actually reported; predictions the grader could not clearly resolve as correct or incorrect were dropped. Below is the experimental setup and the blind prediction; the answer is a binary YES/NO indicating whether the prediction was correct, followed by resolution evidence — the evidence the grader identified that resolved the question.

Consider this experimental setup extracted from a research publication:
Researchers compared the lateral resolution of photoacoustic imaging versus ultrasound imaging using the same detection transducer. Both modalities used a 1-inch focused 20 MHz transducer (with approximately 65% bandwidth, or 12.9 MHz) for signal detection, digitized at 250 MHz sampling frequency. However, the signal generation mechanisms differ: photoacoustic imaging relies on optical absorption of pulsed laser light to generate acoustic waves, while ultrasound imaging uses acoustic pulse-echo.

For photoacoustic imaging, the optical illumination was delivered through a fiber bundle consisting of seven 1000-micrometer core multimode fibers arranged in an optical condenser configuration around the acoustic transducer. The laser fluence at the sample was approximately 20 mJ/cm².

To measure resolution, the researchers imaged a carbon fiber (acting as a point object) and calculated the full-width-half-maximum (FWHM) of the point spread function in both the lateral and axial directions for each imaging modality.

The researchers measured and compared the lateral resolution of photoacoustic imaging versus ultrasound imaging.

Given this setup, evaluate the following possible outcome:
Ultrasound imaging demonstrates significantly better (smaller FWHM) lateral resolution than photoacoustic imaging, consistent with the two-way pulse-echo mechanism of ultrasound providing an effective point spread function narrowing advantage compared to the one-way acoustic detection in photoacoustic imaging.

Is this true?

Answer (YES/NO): YES